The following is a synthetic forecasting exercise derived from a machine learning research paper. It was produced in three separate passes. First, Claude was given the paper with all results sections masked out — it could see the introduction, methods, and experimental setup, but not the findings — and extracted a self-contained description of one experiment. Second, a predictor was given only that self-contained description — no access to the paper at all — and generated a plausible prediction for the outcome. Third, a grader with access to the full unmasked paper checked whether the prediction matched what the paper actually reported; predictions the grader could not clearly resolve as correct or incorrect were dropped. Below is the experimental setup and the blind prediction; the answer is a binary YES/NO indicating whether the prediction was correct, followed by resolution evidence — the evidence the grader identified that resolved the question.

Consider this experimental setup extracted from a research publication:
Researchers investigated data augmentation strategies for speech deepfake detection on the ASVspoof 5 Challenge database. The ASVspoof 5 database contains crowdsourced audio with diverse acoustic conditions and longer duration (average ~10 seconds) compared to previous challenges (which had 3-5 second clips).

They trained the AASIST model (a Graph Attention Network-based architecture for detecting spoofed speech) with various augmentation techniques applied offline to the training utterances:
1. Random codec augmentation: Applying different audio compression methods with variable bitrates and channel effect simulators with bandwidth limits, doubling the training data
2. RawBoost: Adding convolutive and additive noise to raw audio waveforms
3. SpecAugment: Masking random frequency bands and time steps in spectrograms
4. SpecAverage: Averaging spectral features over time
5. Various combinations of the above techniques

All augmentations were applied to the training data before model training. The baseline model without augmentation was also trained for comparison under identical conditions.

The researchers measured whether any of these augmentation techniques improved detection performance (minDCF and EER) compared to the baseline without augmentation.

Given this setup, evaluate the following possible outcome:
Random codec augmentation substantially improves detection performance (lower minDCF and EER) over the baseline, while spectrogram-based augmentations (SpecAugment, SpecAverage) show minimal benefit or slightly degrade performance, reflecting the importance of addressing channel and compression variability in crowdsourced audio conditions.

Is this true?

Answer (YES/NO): NO